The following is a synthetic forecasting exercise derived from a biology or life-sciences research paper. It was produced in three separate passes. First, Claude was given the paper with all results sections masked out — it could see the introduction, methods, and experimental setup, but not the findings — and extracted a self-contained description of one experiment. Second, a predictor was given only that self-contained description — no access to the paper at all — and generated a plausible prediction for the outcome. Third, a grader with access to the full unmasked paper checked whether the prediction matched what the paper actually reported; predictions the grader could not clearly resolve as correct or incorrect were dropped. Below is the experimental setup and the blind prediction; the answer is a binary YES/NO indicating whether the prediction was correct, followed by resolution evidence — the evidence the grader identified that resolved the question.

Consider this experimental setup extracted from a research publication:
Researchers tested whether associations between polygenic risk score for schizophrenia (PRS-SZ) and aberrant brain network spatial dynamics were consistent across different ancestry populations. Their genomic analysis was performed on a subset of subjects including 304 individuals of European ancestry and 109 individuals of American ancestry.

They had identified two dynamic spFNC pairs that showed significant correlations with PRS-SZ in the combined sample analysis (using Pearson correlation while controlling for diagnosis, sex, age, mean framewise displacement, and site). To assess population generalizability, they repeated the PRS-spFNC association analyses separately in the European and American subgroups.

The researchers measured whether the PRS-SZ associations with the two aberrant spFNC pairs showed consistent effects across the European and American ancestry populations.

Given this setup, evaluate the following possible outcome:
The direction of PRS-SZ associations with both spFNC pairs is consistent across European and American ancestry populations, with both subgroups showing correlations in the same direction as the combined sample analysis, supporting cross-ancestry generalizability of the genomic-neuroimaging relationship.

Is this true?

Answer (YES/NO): YES